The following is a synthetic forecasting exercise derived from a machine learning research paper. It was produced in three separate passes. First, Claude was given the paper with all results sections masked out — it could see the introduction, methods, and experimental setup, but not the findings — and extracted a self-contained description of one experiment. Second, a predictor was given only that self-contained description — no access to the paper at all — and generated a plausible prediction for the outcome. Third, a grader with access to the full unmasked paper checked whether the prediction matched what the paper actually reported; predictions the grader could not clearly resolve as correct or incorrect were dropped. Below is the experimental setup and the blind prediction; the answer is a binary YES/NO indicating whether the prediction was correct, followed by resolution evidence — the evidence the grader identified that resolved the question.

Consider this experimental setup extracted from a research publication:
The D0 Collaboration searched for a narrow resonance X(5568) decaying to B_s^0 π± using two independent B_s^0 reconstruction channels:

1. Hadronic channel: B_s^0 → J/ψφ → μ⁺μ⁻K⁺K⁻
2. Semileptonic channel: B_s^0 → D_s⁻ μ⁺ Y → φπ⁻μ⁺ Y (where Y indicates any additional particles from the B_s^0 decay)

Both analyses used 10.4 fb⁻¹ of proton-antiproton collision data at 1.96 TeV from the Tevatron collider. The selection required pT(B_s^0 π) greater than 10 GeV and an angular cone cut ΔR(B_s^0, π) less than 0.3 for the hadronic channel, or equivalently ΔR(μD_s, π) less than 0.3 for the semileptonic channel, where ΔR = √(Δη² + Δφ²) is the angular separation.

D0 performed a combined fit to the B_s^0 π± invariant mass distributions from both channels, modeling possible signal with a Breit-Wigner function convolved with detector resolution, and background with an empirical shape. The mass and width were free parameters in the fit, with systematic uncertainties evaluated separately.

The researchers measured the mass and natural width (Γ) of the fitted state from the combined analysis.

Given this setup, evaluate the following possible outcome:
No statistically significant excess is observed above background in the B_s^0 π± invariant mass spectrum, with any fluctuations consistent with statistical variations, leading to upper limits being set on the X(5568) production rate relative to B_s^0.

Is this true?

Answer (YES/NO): NO